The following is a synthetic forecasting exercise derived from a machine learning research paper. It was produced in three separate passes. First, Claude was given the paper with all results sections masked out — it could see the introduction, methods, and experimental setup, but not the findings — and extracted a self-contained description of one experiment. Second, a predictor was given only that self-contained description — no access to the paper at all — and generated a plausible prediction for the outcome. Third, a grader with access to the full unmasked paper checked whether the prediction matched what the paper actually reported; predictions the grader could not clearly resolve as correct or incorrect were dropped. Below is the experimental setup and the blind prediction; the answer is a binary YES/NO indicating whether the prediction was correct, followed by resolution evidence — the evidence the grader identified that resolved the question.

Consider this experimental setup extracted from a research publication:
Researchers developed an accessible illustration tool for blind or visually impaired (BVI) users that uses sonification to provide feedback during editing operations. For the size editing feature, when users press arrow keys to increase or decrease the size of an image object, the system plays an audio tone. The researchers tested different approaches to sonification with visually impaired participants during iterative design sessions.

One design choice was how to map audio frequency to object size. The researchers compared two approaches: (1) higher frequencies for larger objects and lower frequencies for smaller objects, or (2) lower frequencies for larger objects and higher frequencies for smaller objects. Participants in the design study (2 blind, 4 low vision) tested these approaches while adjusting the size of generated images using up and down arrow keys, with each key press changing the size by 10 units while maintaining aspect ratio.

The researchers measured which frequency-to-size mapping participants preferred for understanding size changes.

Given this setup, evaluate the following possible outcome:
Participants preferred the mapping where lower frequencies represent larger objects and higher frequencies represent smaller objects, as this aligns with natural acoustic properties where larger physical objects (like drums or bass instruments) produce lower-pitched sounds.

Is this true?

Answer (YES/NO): NO